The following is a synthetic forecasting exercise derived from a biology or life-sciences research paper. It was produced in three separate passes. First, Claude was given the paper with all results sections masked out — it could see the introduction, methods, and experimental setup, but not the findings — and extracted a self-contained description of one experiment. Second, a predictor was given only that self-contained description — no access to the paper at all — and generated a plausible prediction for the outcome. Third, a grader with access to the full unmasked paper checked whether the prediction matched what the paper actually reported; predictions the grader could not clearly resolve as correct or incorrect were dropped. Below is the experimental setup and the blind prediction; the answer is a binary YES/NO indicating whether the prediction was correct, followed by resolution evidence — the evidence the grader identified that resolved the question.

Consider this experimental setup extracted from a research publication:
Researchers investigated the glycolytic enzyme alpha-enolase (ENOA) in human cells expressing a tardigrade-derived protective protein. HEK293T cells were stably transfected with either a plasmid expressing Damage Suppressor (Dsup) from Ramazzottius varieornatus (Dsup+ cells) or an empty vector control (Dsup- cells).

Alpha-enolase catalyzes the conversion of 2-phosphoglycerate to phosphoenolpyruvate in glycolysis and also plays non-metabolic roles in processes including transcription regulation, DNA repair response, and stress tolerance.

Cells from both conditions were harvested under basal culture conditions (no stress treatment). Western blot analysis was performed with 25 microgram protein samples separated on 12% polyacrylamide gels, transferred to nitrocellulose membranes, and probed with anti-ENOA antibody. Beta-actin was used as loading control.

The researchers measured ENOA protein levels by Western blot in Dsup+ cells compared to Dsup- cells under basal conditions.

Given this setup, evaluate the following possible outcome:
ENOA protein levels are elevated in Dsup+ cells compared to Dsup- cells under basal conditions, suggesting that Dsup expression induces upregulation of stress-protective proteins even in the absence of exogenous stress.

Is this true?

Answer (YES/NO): YES